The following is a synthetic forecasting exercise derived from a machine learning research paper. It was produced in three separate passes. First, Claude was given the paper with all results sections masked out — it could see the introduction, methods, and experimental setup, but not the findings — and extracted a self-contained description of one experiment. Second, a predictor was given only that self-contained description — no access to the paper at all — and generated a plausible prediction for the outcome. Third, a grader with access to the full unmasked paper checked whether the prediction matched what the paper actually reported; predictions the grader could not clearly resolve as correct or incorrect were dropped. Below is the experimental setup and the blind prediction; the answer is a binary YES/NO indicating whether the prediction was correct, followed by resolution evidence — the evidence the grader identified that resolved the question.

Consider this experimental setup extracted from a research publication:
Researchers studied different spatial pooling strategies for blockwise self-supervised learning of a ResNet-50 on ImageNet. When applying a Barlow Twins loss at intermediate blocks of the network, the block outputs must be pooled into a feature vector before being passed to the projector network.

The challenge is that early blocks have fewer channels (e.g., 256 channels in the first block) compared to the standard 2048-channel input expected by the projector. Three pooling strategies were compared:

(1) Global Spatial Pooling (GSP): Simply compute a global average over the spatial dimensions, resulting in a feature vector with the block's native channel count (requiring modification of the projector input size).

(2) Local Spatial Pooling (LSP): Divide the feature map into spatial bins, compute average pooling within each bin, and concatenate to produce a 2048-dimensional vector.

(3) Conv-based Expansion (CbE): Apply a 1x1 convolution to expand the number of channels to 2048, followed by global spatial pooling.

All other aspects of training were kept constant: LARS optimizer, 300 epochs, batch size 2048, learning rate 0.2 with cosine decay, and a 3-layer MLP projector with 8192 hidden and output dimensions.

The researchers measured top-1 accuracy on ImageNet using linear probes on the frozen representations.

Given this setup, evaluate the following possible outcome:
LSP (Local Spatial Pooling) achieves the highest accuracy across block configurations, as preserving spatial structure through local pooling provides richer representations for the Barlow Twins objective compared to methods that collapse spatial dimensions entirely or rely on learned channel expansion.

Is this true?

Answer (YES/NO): NO